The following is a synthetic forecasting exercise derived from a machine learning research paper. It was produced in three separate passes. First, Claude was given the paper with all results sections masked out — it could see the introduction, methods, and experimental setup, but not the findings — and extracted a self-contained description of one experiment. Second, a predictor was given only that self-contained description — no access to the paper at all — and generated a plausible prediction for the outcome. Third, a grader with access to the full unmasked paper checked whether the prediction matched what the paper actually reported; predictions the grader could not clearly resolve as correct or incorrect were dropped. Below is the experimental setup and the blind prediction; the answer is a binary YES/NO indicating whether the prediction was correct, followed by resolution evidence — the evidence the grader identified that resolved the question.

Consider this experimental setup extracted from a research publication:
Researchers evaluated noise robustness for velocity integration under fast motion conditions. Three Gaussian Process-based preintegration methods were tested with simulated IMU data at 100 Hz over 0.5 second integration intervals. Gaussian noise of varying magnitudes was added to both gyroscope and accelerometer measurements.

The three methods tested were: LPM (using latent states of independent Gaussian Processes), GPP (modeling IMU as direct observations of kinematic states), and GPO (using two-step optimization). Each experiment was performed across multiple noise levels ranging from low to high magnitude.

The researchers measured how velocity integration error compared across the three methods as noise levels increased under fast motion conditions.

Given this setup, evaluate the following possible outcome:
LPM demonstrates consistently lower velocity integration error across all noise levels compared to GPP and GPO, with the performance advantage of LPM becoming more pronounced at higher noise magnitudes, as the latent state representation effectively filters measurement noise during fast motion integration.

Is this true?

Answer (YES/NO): NO